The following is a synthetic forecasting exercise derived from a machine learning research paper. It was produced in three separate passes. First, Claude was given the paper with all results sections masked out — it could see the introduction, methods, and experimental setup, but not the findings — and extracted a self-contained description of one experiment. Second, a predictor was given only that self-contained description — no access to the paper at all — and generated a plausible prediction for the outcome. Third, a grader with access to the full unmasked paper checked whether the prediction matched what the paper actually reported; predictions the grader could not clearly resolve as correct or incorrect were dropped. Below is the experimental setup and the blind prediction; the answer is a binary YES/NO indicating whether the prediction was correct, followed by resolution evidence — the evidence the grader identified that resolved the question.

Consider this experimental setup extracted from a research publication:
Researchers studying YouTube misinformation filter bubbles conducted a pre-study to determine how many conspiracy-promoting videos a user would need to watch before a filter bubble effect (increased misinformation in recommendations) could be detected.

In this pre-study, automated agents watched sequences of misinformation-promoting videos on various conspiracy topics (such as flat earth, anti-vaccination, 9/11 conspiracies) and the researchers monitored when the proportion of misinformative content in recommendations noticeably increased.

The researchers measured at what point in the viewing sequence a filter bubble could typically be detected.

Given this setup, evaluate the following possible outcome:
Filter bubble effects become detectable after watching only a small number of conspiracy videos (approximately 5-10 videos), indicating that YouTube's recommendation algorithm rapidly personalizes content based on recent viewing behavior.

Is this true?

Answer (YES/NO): NO